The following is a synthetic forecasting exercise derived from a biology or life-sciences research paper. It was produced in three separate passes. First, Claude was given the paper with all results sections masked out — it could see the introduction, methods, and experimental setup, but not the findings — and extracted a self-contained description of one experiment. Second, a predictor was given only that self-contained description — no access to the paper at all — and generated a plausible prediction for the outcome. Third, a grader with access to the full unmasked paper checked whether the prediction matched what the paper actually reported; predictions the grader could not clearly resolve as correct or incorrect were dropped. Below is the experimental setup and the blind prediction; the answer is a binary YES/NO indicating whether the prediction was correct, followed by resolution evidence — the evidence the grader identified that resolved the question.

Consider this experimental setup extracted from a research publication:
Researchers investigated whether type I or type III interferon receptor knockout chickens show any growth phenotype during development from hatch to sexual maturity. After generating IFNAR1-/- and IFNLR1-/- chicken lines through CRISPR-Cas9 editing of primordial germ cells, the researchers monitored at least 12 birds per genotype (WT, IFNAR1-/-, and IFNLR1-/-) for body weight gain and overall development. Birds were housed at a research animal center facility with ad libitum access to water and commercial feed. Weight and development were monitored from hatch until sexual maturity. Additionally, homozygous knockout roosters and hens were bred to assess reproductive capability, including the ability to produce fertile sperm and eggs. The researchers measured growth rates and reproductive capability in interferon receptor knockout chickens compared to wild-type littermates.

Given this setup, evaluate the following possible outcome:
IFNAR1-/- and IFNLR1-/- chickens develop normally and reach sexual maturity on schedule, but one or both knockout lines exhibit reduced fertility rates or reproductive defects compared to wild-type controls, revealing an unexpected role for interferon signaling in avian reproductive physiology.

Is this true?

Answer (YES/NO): NO